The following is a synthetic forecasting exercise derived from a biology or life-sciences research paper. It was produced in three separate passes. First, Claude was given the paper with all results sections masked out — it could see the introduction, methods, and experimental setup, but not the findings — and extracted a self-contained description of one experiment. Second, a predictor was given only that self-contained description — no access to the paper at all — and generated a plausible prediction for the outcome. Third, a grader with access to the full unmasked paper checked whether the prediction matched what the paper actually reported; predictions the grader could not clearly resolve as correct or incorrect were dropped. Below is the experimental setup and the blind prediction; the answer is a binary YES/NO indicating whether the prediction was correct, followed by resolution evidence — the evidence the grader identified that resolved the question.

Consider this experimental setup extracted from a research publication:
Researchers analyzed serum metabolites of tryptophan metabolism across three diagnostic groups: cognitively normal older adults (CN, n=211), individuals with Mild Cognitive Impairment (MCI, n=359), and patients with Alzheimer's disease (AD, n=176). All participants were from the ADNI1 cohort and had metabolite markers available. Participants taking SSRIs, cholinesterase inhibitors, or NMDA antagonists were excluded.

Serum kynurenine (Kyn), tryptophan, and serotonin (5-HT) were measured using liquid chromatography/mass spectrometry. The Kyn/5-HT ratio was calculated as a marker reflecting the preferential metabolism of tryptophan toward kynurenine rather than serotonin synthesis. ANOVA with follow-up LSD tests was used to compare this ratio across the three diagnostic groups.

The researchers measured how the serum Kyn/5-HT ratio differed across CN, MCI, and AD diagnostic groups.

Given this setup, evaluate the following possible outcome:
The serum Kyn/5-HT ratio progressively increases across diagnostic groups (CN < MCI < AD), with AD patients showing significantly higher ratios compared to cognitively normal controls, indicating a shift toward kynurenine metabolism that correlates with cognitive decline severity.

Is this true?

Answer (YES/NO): YES